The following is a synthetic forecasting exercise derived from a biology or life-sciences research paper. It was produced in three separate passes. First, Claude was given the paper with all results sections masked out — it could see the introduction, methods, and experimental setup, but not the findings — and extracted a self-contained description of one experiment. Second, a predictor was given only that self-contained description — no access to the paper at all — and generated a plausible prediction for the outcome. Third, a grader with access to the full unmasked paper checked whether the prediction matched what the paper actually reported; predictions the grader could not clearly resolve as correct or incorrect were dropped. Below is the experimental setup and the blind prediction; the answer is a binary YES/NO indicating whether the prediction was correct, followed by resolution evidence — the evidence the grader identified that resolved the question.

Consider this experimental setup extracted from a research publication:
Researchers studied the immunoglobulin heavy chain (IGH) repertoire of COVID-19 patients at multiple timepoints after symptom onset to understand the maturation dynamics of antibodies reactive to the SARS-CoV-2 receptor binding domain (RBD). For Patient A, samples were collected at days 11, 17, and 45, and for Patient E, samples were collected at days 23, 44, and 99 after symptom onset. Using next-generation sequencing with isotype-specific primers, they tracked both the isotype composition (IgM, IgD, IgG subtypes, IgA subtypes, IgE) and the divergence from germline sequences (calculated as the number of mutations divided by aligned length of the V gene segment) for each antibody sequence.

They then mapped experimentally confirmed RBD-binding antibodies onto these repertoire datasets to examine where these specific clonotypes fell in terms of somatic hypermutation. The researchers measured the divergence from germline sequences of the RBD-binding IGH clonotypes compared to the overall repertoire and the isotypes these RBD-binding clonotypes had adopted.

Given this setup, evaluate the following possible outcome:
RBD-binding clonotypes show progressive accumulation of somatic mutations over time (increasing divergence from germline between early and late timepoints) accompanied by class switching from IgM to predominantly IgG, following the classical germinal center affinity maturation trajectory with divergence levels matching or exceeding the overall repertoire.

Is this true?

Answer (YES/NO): NO